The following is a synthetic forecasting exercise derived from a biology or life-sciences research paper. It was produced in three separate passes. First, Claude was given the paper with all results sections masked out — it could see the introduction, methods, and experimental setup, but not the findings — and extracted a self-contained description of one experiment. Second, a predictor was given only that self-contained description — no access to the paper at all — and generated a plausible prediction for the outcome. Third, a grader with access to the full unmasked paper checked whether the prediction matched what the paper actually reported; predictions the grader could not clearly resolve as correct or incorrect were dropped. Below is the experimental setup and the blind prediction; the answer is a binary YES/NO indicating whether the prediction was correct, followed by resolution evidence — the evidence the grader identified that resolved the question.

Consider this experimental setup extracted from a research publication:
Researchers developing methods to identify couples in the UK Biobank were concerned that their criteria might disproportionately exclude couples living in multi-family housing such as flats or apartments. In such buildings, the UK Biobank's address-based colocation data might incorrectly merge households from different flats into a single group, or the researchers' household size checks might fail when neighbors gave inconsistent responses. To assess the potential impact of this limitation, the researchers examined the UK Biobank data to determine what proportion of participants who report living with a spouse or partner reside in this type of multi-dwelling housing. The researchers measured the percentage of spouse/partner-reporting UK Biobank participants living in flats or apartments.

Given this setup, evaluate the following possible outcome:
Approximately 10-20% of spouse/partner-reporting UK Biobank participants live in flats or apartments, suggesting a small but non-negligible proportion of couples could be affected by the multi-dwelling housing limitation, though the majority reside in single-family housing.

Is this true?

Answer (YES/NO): NO